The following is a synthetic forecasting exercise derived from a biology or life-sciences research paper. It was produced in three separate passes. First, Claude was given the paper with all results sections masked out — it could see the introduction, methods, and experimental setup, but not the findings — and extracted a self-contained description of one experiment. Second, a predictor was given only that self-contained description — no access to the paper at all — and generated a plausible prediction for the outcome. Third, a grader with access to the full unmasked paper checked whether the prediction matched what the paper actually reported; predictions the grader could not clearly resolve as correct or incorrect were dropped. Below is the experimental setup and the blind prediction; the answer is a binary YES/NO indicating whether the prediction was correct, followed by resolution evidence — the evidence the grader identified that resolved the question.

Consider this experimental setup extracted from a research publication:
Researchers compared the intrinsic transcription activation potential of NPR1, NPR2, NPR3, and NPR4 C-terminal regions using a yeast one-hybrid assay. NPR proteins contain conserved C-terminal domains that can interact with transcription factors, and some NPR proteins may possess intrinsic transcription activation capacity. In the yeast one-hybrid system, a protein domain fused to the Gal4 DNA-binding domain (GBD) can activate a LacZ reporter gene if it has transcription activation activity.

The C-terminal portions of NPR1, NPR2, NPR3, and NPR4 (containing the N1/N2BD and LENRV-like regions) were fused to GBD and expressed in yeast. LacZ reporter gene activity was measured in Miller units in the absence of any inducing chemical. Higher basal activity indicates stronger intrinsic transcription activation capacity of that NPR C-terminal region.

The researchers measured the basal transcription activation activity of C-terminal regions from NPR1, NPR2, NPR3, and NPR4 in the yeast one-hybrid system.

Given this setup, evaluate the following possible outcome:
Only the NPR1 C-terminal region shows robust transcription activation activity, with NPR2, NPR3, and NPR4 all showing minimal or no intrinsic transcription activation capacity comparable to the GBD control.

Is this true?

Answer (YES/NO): NO